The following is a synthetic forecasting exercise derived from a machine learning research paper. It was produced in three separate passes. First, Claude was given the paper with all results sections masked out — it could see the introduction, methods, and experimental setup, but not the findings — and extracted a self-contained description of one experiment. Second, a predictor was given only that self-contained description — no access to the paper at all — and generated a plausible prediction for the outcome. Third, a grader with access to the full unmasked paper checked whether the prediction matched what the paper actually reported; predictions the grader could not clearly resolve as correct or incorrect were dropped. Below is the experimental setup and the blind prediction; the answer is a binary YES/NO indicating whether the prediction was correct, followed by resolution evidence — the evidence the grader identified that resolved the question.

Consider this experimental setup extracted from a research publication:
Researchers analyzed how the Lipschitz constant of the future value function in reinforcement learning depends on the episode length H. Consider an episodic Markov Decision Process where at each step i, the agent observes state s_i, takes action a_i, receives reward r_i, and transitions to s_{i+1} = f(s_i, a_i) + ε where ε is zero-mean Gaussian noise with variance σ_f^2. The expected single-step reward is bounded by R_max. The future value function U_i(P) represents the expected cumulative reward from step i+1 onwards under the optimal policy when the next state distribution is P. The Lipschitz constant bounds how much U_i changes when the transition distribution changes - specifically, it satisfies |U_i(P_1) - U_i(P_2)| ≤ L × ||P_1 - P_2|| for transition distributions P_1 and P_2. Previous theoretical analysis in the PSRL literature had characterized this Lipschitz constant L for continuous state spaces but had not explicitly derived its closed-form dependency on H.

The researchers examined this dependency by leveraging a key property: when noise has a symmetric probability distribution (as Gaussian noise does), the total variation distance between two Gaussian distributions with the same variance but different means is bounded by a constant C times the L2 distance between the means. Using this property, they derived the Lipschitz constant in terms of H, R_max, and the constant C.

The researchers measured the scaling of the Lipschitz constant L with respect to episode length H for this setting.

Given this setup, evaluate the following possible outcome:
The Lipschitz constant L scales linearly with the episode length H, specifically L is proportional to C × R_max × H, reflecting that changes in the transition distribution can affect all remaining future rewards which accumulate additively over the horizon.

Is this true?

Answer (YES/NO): YES